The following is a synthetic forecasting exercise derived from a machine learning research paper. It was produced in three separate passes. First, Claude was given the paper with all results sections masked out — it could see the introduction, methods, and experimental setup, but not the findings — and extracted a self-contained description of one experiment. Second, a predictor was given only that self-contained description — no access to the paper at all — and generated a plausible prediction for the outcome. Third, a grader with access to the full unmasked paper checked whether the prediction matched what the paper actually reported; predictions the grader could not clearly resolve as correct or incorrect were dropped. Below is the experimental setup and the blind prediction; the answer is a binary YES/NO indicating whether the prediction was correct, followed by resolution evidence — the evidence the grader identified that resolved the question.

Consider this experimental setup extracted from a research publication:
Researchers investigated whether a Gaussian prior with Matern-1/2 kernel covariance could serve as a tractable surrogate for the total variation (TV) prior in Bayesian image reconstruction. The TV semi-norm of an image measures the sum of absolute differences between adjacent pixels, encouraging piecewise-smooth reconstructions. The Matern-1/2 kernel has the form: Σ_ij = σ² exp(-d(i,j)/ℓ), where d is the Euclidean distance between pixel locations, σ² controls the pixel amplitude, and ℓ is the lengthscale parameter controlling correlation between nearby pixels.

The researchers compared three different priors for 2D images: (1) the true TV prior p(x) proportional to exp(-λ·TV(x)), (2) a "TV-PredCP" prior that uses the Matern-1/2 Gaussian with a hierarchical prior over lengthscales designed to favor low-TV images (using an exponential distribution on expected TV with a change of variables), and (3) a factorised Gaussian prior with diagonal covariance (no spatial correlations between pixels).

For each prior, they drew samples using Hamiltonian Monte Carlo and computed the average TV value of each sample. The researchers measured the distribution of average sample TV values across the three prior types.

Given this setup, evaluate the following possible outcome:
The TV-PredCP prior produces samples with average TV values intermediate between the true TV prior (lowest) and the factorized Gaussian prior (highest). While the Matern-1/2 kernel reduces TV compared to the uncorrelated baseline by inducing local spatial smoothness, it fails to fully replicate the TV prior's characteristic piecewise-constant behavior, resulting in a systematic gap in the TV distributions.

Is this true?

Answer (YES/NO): NO